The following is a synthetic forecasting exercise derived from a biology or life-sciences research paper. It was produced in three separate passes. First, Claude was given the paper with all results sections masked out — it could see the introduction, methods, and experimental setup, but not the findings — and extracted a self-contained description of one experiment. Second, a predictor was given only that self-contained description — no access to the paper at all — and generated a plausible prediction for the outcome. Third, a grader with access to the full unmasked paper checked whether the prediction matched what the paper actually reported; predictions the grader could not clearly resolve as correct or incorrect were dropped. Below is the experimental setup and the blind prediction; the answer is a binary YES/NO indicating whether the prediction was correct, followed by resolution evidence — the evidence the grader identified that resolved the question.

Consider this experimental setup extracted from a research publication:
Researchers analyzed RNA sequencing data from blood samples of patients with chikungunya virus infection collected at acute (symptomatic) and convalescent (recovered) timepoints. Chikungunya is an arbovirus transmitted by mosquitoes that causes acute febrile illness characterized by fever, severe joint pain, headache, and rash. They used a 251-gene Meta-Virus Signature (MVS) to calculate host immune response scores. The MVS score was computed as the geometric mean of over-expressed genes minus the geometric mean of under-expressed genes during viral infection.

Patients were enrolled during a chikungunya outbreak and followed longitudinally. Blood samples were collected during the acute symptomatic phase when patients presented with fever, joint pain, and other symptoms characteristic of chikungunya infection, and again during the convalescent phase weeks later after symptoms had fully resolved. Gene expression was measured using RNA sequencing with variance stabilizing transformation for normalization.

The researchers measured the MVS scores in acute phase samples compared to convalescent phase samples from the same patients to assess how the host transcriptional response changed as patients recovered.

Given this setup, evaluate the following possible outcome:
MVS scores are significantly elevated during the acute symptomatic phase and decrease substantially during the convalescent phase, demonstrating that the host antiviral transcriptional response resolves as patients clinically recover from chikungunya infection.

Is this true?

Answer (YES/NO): YES